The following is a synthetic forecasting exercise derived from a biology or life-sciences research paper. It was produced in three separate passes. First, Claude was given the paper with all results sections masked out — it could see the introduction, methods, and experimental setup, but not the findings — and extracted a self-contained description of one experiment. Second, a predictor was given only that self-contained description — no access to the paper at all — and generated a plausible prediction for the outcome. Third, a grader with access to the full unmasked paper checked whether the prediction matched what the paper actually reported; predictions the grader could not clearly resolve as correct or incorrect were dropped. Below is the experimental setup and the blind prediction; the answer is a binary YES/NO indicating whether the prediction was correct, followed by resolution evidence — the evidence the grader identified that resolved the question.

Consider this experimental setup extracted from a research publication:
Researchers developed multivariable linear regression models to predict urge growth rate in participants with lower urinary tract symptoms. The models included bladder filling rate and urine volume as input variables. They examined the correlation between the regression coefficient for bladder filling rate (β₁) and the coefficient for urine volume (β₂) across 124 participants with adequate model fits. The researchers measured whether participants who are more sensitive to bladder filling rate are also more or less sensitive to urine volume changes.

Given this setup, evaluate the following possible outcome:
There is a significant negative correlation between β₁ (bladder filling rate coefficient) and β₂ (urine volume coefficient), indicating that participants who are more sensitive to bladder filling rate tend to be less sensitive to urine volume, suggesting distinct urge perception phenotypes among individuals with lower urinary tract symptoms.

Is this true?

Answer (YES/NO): YES